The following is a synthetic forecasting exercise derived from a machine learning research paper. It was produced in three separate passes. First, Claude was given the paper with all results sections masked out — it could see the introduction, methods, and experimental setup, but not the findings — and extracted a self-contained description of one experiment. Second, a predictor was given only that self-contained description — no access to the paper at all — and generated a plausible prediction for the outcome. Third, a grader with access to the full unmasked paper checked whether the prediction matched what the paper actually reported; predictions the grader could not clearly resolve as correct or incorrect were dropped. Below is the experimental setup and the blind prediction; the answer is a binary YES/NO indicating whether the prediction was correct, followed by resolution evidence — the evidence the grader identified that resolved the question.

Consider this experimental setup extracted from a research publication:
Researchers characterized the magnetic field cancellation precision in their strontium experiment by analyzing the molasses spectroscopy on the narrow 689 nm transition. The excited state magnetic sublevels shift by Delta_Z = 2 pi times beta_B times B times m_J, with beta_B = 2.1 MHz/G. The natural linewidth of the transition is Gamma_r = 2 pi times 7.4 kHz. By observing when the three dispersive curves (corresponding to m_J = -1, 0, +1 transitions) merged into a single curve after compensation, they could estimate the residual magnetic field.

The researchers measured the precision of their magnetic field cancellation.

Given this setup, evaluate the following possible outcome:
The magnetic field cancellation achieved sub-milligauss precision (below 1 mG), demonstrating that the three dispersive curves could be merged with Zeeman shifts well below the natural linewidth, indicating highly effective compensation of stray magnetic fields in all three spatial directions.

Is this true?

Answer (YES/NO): NO